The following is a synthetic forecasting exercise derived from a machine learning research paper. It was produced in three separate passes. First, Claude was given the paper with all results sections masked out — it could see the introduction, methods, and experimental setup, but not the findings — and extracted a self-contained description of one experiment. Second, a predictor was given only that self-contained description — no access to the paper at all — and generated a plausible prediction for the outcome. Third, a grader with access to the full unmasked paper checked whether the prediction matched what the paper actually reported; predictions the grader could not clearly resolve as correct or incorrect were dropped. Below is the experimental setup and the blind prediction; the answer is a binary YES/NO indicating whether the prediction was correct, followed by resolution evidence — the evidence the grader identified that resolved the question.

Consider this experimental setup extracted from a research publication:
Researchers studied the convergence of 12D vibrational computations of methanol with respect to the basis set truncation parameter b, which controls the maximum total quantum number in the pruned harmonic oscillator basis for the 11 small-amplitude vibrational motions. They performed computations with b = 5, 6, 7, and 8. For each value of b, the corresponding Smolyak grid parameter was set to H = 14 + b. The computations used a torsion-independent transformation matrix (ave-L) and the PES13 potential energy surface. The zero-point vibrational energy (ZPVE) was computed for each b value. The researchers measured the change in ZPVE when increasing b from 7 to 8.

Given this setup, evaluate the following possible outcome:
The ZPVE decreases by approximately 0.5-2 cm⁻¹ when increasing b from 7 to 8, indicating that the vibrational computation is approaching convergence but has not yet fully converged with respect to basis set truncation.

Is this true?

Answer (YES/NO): NO